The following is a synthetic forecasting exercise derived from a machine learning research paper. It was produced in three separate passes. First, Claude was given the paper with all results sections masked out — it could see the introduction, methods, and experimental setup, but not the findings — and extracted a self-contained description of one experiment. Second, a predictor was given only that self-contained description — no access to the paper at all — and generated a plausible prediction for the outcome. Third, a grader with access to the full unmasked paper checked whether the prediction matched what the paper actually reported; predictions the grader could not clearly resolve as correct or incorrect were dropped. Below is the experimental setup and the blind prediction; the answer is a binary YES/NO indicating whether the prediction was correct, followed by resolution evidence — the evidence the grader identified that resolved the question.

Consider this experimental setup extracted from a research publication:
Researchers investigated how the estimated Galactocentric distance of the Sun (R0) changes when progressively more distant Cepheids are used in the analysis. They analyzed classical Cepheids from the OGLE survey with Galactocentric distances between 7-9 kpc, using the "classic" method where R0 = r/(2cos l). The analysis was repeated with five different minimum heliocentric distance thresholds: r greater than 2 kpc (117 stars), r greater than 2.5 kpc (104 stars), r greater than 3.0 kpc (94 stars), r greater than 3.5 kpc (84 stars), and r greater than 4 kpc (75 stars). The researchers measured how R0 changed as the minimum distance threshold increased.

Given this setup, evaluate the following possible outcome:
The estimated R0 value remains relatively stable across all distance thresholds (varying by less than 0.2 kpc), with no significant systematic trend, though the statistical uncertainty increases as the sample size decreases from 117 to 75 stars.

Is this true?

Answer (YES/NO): NO